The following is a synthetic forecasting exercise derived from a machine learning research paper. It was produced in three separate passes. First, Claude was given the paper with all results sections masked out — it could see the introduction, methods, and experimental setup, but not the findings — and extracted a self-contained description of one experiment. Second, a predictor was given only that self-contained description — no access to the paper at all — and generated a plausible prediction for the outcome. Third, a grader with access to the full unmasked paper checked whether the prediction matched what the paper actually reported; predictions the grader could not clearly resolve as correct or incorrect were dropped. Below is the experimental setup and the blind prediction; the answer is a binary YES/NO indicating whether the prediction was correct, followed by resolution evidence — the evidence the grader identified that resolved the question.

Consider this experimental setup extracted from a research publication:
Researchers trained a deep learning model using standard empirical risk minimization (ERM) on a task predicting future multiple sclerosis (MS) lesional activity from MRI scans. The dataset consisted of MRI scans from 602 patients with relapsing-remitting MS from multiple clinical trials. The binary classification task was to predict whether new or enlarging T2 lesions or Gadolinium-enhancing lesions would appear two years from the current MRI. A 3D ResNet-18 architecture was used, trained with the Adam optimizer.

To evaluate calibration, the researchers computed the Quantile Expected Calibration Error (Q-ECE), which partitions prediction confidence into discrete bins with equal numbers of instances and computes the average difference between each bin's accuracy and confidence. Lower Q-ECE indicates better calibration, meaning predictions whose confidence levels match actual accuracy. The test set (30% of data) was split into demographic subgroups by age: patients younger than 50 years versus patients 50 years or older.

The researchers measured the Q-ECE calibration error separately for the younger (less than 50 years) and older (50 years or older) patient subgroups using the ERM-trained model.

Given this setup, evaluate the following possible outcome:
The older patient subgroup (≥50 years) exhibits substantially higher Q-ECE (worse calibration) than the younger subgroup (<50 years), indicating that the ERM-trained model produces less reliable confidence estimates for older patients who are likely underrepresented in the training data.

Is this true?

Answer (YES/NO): YES